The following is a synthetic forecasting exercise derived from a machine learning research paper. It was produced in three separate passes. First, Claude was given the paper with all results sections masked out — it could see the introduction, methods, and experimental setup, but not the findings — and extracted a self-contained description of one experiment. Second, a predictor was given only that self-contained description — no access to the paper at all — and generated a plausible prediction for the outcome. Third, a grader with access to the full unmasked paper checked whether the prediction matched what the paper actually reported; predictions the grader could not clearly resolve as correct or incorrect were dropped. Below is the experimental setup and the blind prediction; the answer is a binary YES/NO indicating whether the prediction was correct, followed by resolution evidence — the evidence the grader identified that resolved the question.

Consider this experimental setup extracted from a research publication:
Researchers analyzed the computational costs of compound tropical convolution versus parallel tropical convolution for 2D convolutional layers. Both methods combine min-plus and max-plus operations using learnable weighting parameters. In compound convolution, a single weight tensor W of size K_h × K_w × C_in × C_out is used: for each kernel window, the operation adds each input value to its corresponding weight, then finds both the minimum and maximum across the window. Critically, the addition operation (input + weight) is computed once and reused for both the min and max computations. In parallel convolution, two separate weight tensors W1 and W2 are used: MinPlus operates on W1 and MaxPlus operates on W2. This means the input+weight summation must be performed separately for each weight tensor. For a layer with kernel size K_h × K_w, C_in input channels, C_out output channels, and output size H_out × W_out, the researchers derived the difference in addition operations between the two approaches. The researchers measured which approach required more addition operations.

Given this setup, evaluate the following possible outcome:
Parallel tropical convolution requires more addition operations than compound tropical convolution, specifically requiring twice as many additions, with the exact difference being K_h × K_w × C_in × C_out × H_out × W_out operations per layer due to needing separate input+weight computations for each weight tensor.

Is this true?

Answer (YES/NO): NO